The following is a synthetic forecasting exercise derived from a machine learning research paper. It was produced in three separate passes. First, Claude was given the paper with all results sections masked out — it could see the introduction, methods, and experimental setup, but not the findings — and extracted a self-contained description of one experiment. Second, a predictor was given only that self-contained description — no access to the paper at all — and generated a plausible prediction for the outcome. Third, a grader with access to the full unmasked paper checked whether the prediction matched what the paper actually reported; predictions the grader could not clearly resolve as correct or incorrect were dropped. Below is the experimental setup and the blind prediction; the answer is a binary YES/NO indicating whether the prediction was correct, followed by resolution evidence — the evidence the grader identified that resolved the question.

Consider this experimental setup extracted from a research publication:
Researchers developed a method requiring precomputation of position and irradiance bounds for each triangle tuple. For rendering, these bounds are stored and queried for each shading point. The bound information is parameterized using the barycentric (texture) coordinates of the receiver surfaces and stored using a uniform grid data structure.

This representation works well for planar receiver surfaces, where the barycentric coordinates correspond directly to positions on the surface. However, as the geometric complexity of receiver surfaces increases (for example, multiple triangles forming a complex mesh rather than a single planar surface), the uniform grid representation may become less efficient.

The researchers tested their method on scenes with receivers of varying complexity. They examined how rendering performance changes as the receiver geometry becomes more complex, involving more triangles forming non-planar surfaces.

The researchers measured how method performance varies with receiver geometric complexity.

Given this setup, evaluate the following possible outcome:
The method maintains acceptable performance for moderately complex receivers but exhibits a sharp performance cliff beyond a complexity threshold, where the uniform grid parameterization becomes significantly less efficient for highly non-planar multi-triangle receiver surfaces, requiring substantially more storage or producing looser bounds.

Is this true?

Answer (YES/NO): NO